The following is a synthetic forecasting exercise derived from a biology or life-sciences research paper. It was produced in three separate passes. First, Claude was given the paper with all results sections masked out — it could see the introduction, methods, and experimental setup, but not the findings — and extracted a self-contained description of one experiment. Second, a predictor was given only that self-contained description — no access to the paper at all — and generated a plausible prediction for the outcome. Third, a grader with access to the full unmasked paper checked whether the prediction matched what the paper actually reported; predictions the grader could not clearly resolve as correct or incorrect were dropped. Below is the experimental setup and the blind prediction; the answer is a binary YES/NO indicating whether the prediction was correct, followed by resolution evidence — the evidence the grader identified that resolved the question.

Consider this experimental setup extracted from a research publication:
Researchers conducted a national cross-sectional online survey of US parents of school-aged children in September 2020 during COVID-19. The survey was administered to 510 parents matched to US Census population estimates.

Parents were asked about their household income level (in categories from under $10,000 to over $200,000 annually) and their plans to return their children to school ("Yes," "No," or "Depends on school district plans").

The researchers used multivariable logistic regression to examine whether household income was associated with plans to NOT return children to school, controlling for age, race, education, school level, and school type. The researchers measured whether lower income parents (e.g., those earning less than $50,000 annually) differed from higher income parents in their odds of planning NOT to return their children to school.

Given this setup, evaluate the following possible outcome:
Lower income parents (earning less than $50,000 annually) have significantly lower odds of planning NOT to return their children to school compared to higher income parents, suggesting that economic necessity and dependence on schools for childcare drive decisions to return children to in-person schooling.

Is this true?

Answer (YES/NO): NO